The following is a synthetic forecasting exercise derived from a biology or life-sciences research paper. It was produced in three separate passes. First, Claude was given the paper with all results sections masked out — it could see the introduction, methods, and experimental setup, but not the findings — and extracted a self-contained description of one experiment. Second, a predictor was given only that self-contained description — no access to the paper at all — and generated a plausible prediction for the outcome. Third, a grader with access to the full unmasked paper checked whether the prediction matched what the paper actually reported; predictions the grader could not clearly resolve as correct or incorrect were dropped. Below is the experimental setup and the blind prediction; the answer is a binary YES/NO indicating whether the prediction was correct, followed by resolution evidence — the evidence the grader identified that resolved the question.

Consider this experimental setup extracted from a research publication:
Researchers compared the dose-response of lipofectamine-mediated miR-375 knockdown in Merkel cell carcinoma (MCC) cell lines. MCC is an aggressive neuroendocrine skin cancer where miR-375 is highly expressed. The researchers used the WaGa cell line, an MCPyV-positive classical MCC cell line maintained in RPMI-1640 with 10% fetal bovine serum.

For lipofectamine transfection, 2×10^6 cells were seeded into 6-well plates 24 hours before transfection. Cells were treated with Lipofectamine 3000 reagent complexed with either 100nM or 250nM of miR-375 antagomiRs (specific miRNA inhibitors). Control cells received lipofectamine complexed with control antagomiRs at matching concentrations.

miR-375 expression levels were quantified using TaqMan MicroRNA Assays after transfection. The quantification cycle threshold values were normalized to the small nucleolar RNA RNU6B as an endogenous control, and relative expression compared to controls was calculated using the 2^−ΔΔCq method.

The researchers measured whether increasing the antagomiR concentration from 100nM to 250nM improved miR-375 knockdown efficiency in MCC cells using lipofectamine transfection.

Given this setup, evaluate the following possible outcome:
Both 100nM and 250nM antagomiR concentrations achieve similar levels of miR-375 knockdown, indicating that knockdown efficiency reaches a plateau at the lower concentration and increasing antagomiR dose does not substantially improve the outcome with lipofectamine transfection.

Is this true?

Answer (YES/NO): NO